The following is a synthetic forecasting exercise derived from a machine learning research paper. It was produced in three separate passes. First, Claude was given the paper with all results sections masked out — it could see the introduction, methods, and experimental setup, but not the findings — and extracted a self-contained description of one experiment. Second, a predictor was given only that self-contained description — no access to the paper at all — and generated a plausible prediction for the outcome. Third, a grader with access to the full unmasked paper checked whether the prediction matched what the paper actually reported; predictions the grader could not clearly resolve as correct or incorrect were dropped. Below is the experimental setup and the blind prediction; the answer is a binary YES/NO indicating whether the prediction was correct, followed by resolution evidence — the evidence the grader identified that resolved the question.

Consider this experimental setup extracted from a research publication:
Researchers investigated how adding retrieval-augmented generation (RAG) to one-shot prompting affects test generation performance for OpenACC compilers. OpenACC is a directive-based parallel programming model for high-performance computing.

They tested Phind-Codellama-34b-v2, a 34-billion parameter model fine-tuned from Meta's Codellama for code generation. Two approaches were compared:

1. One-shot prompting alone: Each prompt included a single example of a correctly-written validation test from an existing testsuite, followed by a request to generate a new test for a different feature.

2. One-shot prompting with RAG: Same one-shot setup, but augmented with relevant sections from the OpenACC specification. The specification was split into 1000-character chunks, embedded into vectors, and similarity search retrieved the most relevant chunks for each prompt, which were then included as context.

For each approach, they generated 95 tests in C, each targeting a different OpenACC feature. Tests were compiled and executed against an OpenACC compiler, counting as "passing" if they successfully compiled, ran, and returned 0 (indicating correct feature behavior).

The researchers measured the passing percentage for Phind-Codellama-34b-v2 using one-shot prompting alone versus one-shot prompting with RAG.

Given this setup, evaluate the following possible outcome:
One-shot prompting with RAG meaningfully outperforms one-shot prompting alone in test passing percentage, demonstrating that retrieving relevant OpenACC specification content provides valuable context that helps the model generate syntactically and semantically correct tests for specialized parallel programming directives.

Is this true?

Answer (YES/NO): NO